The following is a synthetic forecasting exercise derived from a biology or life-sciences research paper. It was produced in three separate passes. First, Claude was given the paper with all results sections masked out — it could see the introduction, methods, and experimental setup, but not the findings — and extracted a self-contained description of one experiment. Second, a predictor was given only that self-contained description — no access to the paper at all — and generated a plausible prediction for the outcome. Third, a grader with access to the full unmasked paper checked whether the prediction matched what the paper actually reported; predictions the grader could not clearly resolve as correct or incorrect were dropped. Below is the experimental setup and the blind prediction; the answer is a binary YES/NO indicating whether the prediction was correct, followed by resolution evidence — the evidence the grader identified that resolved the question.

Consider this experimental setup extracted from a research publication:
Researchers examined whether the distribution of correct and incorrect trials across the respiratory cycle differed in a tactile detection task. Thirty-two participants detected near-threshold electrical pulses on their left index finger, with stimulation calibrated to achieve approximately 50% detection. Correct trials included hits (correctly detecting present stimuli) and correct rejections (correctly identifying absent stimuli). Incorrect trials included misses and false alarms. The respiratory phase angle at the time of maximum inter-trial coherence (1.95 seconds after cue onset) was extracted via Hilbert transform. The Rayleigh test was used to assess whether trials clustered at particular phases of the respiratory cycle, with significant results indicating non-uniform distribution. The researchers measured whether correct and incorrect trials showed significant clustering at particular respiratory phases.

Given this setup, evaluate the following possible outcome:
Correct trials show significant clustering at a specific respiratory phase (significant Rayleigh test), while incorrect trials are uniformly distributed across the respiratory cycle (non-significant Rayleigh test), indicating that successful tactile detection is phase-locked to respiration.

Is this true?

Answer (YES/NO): NO